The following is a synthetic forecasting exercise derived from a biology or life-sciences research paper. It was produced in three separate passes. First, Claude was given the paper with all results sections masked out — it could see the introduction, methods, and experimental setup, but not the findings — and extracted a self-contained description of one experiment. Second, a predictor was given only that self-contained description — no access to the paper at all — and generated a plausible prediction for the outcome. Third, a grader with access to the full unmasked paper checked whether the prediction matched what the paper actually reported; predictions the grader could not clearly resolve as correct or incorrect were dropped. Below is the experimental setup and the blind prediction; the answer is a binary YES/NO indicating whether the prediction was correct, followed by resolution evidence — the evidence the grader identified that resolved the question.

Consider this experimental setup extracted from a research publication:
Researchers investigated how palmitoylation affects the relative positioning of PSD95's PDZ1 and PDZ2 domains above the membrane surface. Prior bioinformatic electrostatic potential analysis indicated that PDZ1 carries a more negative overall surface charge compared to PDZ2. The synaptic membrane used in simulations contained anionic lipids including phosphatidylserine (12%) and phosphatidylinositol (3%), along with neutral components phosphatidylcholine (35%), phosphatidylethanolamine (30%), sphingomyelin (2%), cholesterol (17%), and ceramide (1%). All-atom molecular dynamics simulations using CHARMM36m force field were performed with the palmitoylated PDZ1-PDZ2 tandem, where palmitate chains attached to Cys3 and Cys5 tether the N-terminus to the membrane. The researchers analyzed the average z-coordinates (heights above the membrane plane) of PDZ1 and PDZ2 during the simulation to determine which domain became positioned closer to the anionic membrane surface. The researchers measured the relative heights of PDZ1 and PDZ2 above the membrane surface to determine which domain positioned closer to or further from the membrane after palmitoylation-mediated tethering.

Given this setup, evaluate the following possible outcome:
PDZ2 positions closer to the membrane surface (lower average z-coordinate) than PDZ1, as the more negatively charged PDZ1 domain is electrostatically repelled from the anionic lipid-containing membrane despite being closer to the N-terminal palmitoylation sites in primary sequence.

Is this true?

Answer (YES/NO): NO